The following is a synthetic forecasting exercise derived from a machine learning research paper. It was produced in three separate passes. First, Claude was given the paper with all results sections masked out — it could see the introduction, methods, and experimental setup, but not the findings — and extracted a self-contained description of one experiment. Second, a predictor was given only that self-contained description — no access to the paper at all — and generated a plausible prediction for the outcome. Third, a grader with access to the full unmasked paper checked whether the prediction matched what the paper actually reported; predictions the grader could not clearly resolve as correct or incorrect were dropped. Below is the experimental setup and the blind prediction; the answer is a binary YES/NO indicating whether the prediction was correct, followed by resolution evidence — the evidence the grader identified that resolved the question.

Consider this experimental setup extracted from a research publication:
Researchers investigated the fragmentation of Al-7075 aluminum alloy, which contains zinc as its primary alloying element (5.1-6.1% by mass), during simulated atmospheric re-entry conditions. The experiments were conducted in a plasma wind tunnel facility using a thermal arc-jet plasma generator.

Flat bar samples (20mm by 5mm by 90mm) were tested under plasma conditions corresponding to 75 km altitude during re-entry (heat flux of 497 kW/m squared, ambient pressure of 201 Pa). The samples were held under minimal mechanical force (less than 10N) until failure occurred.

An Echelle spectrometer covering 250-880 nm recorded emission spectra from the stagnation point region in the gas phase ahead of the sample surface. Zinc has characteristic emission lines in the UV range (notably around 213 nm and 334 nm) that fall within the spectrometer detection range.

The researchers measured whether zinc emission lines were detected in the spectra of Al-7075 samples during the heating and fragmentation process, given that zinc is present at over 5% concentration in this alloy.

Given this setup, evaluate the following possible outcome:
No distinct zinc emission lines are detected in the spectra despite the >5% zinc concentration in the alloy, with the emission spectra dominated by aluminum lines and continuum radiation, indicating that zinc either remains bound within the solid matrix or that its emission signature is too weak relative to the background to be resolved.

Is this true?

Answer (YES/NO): NO